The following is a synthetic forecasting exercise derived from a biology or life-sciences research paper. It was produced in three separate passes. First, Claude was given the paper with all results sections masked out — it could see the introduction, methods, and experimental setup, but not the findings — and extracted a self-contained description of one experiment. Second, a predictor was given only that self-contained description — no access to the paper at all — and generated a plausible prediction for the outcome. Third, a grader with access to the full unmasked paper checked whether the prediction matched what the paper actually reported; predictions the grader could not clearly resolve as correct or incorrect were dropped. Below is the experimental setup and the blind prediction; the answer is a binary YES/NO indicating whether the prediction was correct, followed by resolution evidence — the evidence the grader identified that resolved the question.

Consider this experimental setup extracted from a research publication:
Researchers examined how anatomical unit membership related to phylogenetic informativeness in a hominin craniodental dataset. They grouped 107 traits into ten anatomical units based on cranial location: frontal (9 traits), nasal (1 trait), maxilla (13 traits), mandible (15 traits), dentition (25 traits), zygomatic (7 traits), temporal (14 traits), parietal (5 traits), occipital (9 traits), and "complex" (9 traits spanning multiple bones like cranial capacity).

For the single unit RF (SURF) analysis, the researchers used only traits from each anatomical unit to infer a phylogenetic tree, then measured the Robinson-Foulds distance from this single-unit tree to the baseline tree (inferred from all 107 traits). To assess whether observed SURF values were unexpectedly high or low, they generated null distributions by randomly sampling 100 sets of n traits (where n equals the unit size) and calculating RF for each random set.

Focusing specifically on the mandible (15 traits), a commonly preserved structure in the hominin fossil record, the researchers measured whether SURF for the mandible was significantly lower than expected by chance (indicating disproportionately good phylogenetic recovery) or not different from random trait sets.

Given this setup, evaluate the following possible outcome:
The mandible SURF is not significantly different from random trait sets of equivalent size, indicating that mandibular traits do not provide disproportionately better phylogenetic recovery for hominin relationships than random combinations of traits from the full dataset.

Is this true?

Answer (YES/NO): YES